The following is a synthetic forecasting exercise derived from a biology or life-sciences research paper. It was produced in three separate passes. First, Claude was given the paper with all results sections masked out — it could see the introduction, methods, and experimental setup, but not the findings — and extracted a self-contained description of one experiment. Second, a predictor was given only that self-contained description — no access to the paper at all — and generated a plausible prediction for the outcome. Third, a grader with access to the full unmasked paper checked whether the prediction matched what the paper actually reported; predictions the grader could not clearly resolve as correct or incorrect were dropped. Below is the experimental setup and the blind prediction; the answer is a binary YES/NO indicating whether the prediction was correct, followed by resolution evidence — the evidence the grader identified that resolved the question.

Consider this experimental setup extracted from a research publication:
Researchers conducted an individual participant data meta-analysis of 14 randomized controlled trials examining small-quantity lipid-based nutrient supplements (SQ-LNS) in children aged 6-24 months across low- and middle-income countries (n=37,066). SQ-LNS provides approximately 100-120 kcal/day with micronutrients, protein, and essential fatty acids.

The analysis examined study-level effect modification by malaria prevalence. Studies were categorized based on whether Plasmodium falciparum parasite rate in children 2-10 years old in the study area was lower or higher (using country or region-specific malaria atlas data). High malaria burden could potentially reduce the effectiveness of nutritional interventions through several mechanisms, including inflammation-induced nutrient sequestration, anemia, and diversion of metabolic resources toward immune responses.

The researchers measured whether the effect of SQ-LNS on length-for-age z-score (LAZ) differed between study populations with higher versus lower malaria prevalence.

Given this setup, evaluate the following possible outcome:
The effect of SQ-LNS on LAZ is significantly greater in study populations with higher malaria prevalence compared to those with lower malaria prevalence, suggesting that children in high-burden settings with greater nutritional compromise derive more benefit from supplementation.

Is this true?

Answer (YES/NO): NO